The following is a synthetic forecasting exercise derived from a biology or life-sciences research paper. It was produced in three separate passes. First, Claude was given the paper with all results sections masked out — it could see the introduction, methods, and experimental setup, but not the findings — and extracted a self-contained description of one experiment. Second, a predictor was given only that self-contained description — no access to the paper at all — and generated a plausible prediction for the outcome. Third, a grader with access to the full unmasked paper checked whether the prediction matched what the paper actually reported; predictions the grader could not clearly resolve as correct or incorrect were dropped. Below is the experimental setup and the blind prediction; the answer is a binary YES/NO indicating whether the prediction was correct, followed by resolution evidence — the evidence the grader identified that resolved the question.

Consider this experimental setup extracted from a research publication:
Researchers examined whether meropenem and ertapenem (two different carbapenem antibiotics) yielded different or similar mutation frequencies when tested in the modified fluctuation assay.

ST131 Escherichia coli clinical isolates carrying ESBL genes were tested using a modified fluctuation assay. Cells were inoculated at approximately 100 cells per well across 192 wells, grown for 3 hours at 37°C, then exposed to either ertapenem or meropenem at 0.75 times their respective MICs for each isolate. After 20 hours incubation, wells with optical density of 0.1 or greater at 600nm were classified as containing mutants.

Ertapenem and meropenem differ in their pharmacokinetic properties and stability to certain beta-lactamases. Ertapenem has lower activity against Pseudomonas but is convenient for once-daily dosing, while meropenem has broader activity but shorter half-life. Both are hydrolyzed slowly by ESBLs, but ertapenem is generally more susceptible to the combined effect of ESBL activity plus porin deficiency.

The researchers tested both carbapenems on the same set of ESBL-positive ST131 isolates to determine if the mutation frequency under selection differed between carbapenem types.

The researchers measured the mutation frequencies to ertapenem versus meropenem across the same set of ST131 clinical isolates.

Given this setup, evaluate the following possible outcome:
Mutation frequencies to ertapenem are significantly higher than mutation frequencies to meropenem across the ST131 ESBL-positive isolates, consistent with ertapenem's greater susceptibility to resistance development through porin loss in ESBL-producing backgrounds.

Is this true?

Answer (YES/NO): YES